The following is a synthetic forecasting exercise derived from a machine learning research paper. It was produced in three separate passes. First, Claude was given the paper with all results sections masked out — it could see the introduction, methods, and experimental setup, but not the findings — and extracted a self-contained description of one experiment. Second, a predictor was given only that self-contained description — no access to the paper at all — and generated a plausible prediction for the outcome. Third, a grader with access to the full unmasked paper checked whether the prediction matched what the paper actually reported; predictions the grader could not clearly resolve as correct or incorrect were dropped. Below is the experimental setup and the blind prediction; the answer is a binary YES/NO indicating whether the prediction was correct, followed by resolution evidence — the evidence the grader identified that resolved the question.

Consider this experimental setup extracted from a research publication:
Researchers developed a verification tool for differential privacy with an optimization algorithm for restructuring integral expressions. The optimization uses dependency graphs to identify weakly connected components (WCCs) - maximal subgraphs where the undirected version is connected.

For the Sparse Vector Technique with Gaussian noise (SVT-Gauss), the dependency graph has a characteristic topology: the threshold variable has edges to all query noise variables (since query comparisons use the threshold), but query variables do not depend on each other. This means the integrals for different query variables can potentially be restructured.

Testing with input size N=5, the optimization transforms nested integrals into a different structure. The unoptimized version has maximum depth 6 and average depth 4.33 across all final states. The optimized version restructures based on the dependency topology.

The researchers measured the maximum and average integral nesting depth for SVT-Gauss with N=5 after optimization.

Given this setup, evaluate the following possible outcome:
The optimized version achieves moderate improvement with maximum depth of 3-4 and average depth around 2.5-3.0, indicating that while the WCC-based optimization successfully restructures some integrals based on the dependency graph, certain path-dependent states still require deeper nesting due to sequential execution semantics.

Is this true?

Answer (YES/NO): YES